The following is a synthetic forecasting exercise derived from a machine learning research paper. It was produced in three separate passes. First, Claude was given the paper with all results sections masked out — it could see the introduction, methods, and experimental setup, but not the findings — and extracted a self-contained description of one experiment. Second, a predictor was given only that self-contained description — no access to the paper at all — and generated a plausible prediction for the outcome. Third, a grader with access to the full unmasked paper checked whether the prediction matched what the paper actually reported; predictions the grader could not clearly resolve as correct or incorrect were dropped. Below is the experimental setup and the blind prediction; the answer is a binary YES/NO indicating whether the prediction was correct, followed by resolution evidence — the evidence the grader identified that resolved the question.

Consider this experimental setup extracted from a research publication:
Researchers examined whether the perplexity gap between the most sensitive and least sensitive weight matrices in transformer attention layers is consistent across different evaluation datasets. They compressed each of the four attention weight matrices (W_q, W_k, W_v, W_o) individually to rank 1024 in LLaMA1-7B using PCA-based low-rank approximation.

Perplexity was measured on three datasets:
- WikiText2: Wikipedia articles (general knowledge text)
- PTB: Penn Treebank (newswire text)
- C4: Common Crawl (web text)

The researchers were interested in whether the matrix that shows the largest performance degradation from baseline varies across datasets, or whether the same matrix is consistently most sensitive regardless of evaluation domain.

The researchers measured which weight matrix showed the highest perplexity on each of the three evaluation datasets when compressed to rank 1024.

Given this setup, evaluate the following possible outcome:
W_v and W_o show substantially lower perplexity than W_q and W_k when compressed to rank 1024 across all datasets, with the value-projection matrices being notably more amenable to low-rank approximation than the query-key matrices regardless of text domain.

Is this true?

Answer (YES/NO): NO